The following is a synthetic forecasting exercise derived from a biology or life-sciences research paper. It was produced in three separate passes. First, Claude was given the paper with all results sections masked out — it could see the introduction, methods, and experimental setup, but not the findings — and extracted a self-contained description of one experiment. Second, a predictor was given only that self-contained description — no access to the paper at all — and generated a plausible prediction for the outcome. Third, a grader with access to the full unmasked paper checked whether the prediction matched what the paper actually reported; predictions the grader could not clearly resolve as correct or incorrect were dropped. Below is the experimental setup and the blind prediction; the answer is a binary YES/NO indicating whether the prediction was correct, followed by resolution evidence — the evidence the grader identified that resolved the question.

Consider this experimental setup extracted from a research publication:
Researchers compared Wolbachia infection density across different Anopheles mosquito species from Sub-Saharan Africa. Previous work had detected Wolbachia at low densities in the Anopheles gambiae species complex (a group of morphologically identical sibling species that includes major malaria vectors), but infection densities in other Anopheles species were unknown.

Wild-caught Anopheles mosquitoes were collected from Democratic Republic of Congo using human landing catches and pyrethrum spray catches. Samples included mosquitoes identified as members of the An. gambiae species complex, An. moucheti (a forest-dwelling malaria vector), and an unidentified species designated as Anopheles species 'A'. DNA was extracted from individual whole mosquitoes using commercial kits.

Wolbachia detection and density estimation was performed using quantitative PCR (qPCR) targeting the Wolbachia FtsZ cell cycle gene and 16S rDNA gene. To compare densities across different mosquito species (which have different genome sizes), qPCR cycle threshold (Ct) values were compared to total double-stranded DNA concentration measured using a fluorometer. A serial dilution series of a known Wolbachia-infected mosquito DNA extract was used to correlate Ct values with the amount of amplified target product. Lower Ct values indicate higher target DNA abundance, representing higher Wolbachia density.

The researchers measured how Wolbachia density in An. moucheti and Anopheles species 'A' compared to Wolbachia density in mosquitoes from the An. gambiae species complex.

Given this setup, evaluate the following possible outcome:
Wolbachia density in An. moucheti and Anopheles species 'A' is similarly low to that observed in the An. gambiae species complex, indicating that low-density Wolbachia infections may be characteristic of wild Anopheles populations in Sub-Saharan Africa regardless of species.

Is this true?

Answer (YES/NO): NO